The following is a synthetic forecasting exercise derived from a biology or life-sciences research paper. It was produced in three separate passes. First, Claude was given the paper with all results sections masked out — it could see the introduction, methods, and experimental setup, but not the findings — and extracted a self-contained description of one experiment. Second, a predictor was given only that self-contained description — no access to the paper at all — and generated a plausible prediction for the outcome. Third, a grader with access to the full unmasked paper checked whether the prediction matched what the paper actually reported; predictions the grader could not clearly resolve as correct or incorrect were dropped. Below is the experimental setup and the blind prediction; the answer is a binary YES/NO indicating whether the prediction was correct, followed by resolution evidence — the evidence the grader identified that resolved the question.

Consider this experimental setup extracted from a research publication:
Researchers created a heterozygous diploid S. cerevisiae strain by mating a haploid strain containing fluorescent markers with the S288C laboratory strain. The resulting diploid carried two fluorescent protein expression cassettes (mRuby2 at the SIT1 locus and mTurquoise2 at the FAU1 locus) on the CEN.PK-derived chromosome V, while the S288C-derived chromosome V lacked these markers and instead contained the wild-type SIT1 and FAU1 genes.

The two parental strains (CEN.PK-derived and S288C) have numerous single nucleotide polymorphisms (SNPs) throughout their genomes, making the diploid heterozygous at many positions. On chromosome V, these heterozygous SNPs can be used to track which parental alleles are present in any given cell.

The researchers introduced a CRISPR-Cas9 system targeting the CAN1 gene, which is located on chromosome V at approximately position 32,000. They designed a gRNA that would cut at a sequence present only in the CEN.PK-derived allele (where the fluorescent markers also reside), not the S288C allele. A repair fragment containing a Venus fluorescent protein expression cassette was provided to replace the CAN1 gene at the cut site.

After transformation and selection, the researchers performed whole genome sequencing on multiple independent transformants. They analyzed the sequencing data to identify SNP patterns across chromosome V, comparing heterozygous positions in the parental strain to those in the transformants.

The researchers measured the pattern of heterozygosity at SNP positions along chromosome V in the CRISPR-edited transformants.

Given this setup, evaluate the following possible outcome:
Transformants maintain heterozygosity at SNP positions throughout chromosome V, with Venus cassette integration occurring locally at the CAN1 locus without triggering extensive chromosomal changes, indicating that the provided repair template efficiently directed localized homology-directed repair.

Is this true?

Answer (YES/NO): NO